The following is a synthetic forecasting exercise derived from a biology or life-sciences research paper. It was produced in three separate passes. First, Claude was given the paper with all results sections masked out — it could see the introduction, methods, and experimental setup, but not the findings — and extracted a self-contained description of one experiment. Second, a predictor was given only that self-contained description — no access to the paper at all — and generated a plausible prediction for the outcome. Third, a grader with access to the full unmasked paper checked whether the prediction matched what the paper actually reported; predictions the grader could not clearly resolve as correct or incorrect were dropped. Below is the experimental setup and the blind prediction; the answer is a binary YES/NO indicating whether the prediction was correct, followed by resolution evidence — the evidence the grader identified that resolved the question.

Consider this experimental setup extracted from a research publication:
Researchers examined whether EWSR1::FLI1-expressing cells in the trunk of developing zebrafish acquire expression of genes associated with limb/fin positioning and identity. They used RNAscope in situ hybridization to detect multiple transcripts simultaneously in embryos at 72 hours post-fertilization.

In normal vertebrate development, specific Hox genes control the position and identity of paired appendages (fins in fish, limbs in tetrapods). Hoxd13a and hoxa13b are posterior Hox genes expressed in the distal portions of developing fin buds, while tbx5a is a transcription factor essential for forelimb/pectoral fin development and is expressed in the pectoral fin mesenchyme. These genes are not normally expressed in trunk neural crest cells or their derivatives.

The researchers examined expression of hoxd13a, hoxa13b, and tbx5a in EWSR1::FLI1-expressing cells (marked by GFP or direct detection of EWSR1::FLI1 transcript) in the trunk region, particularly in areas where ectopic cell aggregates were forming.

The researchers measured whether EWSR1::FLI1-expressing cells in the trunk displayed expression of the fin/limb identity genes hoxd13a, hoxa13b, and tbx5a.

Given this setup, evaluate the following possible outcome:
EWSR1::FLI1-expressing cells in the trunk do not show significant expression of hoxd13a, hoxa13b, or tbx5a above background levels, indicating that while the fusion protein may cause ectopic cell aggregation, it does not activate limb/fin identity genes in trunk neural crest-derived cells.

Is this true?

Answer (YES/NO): NO